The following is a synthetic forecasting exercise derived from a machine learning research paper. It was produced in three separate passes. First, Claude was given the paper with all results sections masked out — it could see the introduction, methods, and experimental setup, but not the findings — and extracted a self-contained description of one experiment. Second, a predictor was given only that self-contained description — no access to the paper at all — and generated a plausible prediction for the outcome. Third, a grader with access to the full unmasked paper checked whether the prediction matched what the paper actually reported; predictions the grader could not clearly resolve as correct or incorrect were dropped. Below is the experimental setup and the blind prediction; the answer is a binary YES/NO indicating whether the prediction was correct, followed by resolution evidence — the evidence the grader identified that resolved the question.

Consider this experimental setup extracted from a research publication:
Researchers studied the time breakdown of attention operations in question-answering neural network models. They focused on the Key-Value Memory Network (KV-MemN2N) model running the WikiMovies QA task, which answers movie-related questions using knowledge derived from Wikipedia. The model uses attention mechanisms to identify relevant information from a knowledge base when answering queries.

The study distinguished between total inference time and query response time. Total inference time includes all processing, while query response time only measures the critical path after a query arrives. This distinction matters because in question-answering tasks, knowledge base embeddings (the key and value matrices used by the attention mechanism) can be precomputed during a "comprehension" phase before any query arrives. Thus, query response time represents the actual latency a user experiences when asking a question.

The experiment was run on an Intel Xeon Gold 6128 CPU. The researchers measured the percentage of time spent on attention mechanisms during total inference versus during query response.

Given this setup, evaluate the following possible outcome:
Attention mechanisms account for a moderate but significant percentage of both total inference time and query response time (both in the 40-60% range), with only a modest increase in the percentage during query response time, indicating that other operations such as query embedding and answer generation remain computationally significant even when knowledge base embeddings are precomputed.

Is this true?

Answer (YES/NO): NO